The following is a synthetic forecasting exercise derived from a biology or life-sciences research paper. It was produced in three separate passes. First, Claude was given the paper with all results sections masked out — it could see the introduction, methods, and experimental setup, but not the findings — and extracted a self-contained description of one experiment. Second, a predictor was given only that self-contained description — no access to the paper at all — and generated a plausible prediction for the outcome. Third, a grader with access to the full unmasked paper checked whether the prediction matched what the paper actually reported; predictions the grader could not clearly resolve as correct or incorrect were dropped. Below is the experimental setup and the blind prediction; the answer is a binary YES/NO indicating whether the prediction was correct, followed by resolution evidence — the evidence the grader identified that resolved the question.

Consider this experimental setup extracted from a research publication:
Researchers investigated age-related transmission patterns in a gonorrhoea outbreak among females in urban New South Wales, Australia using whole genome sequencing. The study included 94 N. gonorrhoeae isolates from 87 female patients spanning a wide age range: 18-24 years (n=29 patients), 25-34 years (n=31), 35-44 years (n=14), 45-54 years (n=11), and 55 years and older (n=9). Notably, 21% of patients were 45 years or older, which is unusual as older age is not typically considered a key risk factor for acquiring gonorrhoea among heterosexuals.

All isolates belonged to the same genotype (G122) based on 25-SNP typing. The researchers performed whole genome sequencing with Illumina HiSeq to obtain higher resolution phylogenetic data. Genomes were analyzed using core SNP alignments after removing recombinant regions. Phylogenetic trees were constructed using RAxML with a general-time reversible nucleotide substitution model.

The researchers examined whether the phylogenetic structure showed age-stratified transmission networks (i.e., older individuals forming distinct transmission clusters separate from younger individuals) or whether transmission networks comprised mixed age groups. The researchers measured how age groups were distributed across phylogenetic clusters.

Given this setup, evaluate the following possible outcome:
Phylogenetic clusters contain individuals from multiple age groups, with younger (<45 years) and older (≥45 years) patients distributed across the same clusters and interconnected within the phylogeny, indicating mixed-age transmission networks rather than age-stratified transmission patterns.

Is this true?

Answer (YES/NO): YES